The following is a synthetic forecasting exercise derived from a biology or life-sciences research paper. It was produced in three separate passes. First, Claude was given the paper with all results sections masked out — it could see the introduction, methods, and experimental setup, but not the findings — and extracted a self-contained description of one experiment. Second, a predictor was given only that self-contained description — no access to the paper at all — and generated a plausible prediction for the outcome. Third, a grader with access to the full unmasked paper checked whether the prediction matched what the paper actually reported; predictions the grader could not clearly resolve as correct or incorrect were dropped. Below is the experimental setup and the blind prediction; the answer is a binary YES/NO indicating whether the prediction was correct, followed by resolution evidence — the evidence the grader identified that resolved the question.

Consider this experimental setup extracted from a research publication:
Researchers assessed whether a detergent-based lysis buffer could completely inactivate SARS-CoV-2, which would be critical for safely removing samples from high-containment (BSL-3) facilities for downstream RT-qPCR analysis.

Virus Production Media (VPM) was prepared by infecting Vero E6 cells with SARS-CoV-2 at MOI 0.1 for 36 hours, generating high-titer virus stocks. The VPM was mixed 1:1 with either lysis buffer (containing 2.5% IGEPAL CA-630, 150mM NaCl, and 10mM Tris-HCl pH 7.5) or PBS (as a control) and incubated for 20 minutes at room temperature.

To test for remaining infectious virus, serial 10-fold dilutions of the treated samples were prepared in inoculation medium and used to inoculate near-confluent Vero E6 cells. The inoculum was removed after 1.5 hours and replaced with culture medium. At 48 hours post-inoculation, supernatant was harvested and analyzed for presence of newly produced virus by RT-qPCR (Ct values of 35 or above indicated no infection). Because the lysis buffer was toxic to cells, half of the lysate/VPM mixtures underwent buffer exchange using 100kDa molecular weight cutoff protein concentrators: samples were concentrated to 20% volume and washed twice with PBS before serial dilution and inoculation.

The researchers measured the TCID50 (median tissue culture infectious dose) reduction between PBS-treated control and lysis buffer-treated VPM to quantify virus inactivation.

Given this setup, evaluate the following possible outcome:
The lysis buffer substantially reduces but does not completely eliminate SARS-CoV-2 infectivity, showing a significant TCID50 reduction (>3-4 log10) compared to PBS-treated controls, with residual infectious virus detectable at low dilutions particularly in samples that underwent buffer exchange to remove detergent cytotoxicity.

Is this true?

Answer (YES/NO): NO